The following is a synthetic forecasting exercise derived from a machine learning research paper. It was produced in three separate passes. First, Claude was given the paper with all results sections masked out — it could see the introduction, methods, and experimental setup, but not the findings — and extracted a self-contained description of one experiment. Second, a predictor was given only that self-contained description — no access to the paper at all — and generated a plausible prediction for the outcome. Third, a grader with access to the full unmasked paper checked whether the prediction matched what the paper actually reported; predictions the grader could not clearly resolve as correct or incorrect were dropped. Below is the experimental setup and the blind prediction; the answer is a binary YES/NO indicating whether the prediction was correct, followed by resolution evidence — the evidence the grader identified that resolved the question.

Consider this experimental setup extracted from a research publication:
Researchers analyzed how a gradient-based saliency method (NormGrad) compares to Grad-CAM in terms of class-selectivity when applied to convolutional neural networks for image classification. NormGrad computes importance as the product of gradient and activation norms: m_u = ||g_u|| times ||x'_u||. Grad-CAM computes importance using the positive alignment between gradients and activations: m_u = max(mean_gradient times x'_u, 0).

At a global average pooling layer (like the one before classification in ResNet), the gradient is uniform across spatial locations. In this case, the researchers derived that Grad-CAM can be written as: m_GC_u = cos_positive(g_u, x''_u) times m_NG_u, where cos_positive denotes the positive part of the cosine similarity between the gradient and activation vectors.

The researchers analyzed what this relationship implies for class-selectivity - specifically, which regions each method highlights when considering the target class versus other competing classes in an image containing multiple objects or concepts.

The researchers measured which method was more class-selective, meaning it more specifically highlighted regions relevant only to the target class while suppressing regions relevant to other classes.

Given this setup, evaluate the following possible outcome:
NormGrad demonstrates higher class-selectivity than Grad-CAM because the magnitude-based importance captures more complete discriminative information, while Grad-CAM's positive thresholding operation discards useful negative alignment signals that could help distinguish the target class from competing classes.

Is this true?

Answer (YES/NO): NO